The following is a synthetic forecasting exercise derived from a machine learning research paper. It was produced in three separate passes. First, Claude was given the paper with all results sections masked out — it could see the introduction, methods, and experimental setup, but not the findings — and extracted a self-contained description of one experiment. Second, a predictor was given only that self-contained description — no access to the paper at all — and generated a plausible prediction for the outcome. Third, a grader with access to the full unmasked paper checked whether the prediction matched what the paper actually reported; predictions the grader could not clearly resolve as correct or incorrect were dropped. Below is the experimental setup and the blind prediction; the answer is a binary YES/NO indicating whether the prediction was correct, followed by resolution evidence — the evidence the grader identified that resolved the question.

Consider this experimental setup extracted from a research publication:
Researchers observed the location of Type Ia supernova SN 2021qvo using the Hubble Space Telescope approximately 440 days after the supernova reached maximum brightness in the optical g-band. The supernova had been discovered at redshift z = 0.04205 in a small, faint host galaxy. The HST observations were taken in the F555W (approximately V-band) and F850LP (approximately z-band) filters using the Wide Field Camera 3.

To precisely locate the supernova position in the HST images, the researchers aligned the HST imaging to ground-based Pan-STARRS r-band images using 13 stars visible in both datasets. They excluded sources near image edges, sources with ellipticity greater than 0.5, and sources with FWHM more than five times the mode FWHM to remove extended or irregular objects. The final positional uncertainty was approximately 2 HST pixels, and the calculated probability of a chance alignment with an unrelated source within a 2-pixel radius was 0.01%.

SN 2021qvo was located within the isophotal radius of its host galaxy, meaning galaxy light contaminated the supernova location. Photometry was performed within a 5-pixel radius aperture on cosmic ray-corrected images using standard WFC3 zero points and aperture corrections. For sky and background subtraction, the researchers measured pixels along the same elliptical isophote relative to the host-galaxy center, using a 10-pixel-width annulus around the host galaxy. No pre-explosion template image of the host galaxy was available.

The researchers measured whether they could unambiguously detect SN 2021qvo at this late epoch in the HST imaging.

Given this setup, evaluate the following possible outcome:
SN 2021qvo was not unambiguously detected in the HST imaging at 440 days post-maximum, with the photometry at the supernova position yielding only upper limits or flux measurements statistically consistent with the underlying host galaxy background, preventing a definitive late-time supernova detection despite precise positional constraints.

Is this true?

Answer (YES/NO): YES